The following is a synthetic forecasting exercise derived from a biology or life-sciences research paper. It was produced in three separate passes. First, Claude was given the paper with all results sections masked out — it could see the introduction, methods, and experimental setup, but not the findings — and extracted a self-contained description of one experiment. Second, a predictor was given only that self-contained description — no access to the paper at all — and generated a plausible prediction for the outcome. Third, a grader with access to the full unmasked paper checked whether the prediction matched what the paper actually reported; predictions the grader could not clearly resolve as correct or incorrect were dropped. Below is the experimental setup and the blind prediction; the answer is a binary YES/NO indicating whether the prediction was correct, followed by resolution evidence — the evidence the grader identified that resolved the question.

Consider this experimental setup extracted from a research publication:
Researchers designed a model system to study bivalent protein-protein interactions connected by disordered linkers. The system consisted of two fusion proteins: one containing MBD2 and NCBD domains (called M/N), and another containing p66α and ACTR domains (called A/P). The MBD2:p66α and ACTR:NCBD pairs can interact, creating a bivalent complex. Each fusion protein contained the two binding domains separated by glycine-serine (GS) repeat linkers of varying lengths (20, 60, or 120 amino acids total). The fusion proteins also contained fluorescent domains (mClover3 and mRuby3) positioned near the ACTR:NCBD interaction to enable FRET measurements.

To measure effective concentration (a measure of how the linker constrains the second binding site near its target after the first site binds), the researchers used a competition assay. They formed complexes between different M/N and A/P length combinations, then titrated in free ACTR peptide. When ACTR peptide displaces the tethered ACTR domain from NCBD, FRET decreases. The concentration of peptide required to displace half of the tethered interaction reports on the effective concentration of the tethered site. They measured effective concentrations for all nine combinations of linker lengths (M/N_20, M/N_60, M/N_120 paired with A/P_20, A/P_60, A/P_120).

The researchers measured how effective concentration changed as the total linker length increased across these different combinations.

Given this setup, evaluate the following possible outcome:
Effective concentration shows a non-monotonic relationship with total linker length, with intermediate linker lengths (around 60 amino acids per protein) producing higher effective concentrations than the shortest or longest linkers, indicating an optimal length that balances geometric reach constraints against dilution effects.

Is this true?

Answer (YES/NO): NO